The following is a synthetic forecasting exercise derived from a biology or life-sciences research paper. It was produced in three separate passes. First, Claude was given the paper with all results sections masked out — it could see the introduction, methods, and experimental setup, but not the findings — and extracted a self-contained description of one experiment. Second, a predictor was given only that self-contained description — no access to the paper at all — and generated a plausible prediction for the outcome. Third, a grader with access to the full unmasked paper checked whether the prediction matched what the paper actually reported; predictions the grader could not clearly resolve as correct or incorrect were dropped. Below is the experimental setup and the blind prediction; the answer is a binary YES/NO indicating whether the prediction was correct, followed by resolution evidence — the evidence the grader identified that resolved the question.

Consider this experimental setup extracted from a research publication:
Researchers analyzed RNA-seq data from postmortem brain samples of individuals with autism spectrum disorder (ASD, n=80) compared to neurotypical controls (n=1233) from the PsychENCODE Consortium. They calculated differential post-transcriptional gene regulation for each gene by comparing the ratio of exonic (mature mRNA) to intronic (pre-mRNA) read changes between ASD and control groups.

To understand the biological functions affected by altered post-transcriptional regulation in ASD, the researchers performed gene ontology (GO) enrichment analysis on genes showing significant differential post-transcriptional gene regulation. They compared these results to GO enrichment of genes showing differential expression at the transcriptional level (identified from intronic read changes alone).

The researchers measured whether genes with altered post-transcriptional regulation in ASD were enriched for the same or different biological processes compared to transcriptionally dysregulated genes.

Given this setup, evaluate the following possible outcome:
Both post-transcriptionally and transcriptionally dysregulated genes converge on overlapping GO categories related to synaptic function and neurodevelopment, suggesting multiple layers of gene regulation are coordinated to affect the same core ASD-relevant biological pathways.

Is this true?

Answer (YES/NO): NO